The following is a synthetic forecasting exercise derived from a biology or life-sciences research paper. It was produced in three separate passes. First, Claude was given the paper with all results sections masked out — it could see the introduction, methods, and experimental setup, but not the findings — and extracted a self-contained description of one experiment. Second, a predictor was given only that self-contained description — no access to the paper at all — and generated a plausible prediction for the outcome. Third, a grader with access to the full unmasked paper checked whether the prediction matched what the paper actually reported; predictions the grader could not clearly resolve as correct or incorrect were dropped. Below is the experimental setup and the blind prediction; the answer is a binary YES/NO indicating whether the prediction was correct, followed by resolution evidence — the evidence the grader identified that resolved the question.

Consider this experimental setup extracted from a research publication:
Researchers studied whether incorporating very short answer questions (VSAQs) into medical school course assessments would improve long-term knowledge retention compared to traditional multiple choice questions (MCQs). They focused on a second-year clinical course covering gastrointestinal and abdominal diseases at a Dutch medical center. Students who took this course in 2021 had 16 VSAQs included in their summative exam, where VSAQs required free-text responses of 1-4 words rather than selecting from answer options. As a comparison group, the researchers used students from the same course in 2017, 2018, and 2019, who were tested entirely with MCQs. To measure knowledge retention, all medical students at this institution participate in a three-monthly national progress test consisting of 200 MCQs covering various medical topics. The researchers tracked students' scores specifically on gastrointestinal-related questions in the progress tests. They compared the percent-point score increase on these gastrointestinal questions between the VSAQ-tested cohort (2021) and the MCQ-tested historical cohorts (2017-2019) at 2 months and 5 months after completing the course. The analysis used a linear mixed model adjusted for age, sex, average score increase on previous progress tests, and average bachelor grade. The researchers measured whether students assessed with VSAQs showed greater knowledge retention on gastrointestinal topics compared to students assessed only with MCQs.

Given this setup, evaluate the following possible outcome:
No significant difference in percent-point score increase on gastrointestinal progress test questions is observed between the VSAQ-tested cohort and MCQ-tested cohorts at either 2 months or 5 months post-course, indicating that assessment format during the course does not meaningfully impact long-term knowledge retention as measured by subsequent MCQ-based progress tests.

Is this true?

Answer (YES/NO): NO